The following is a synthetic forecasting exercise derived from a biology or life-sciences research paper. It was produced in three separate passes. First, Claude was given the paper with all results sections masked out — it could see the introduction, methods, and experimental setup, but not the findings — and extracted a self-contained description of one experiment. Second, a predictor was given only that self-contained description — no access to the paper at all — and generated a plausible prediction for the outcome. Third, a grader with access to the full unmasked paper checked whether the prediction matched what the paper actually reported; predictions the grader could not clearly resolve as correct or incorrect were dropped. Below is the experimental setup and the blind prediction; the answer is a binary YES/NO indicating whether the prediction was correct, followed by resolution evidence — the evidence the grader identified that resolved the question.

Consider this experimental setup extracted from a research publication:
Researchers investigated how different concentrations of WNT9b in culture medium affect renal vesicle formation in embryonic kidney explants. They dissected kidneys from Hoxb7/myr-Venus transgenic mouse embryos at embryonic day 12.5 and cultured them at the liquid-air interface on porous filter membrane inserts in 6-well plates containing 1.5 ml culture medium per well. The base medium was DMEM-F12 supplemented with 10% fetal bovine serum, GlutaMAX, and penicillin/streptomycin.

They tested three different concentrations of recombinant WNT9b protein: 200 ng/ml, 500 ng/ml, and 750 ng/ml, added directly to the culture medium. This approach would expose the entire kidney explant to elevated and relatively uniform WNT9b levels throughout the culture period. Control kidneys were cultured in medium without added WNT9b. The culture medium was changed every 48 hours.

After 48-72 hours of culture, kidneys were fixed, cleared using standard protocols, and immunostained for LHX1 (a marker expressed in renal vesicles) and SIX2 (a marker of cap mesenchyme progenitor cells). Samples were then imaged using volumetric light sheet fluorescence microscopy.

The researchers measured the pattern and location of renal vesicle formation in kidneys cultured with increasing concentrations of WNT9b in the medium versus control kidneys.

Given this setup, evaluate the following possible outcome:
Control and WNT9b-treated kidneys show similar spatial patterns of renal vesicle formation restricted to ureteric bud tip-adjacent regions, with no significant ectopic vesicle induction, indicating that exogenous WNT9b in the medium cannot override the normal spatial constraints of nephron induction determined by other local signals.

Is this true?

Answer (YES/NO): YES